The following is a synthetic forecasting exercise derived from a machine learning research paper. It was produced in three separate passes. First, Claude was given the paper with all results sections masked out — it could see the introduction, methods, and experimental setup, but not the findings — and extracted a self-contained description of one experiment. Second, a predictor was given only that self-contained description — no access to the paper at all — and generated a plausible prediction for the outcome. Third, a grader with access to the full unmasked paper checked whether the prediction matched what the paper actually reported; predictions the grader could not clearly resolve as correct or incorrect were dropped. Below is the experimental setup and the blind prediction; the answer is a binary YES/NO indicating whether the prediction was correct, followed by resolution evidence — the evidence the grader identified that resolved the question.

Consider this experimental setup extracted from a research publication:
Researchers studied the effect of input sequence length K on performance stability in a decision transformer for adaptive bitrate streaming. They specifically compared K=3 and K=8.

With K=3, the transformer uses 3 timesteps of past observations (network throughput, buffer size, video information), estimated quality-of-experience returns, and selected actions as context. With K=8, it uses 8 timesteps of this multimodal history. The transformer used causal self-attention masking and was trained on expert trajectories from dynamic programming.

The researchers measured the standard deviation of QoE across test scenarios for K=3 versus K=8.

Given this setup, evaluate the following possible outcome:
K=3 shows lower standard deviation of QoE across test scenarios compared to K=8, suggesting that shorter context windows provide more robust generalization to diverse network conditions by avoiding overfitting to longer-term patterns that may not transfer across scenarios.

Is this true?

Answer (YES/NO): YES